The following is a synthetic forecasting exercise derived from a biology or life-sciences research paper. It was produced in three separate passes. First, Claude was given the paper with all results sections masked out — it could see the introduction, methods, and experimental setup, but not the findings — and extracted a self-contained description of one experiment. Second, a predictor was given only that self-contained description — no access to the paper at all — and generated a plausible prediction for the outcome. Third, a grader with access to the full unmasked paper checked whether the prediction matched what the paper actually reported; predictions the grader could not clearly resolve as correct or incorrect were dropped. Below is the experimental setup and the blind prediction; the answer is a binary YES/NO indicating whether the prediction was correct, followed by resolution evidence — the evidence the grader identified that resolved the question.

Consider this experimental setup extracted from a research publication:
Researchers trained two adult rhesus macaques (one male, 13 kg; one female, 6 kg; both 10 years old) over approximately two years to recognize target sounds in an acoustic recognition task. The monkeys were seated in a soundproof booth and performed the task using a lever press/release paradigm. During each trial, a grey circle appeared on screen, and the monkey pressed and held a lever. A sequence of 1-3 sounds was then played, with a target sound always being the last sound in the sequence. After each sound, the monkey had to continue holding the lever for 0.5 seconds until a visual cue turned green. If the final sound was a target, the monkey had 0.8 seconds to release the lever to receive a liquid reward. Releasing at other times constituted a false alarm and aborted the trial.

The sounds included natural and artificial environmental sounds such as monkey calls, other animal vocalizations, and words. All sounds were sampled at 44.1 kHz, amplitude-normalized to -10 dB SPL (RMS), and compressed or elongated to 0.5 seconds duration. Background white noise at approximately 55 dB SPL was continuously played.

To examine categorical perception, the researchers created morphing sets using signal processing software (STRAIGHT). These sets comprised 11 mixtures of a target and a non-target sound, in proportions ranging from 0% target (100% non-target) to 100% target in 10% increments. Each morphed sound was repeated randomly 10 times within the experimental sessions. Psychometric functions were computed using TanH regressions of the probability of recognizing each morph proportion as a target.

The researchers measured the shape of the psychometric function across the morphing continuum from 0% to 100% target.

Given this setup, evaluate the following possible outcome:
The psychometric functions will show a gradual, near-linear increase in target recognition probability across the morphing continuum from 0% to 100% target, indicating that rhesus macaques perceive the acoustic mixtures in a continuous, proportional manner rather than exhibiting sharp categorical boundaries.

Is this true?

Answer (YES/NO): NO